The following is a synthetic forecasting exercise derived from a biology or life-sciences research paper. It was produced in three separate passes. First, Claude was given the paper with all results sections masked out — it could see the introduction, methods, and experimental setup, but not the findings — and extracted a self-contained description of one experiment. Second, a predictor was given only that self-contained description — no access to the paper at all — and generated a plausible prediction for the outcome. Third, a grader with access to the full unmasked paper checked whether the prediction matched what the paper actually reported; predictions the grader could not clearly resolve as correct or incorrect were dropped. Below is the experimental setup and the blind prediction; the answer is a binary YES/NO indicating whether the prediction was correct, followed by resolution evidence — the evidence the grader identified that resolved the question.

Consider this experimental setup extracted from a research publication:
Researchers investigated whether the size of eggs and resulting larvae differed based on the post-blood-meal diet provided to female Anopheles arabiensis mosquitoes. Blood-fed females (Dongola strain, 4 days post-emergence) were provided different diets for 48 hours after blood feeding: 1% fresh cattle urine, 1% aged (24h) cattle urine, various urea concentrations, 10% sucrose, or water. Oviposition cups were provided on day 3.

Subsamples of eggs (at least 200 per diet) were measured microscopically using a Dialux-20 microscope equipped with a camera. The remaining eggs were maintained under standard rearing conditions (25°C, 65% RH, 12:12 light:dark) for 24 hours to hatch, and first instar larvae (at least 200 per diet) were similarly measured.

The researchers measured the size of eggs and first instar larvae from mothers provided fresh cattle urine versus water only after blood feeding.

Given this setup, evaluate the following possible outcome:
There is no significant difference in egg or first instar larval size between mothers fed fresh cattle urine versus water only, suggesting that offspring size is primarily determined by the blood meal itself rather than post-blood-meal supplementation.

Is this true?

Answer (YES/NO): NO